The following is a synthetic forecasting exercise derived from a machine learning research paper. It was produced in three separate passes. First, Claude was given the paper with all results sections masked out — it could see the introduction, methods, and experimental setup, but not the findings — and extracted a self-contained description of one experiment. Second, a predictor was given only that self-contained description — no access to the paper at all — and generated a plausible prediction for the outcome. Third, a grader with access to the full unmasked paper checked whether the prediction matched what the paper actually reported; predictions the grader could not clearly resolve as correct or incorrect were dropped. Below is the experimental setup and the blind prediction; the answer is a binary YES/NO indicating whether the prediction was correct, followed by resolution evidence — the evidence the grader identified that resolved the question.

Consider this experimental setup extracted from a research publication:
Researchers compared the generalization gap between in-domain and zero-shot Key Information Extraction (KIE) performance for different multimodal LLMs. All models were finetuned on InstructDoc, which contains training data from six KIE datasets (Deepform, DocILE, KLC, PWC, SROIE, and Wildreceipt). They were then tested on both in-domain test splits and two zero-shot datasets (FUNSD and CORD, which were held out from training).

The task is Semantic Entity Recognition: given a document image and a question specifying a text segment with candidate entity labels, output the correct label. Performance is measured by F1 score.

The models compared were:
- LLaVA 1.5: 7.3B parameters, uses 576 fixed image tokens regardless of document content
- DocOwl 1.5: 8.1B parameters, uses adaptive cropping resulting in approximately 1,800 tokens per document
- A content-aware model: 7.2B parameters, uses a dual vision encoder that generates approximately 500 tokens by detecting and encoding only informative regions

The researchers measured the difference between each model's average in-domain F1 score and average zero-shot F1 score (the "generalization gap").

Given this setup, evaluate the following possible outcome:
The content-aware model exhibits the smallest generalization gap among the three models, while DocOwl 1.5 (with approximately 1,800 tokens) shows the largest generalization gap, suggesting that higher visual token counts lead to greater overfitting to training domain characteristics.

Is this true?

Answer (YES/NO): YES